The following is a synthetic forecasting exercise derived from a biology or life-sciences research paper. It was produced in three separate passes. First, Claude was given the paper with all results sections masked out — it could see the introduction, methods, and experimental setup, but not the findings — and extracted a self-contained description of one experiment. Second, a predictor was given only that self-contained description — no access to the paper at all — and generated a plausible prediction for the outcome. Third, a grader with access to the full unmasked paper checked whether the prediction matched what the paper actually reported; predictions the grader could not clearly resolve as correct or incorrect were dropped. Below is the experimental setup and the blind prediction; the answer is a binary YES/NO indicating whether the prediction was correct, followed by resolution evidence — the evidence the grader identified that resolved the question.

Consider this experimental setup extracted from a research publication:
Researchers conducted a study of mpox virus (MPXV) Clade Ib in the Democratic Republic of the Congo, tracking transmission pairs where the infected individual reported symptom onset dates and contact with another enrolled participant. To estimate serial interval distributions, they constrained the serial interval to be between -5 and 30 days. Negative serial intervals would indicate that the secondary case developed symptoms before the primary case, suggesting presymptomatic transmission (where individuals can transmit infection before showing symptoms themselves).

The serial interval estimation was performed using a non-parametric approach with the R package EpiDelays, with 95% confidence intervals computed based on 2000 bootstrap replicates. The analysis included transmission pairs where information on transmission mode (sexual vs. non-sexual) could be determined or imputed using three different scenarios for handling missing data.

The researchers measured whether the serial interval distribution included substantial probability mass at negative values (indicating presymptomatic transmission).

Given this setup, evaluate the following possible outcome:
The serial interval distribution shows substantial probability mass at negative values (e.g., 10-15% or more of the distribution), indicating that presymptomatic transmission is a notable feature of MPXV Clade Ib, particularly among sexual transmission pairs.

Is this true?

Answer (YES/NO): NO